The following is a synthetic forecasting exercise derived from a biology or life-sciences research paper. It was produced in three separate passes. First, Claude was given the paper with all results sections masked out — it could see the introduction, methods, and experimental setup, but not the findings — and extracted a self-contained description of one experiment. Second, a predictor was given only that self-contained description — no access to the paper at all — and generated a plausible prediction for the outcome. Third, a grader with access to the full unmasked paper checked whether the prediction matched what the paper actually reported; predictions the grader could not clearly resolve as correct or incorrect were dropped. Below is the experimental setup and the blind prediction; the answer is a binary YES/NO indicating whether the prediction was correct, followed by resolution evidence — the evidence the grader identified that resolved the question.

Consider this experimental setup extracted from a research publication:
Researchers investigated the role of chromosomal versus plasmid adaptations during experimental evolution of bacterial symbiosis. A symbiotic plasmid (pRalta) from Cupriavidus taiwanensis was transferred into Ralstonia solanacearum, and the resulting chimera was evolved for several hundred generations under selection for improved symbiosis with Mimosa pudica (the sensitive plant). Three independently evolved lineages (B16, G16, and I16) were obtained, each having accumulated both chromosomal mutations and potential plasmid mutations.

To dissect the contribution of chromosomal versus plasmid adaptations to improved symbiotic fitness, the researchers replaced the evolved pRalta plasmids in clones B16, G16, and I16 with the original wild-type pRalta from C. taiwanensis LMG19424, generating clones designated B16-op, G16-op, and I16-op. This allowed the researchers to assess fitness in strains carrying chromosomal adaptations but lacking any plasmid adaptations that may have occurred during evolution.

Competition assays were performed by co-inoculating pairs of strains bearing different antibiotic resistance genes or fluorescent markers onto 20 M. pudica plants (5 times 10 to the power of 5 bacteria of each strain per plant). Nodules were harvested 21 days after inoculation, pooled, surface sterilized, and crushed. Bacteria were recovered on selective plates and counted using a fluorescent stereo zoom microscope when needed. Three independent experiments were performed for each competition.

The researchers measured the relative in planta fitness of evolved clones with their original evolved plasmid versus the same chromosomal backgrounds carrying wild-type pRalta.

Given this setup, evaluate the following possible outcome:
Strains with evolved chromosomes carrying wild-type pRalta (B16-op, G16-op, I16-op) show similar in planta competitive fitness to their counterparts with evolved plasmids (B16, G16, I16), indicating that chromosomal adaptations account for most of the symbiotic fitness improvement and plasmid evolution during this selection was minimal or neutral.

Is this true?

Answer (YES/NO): YES